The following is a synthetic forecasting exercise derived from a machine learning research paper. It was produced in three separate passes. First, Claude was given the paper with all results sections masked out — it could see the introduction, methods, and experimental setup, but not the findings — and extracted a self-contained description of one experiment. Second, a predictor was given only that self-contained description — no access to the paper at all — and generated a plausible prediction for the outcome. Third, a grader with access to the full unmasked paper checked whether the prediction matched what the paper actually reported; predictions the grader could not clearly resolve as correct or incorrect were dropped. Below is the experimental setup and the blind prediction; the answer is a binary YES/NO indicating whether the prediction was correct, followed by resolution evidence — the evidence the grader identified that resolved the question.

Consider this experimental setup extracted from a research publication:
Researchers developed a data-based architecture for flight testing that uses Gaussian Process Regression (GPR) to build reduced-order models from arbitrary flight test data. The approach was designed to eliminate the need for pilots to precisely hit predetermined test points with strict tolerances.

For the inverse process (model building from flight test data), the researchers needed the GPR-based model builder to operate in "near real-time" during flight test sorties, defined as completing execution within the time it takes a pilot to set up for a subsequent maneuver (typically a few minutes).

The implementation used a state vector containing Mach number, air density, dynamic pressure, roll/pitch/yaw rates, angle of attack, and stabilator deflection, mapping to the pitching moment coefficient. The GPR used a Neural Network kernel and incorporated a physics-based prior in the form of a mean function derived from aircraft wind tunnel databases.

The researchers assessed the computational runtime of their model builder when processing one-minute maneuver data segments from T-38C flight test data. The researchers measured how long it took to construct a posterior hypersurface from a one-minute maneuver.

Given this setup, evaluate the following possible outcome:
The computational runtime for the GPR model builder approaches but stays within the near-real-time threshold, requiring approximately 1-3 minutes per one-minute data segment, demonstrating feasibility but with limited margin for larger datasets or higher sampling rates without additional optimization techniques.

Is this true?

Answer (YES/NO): NO